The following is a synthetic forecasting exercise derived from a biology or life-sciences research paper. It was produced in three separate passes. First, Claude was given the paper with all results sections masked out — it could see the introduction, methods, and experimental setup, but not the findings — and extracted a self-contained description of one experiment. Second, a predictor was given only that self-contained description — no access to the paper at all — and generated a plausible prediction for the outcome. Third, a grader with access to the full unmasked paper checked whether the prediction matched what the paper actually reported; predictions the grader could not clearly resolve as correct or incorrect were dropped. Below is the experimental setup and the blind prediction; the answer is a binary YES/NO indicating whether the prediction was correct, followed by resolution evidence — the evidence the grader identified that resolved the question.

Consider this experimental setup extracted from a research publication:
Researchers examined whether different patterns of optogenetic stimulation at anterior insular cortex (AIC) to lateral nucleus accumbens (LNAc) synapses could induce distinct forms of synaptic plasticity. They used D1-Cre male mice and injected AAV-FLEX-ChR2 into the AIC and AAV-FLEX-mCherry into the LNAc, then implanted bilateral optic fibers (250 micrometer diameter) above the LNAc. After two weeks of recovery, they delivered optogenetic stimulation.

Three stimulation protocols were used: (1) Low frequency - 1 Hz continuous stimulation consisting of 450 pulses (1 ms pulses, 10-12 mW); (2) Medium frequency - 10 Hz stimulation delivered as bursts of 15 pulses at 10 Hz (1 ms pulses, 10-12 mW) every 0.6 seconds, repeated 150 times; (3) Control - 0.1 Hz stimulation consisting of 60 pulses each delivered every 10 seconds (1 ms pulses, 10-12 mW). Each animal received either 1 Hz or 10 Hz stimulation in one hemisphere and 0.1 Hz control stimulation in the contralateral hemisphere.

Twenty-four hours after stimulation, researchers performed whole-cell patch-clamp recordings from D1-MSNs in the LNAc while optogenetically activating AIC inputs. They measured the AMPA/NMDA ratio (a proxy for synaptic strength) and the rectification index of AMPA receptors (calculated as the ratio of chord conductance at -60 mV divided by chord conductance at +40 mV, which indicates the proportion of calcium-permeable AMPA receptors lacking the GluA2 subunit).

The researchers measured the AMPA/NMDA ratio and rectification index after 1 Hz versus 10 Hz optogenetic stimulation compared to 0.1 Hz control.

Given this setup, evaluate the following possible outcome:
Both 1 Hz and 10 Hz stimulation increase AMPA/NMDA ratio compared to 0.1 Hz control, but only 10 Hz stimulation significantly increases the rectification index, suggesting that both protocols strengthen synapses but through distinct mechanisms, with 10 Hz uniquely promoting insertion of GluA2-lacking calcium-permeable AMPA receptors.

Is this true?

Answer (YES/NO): NO